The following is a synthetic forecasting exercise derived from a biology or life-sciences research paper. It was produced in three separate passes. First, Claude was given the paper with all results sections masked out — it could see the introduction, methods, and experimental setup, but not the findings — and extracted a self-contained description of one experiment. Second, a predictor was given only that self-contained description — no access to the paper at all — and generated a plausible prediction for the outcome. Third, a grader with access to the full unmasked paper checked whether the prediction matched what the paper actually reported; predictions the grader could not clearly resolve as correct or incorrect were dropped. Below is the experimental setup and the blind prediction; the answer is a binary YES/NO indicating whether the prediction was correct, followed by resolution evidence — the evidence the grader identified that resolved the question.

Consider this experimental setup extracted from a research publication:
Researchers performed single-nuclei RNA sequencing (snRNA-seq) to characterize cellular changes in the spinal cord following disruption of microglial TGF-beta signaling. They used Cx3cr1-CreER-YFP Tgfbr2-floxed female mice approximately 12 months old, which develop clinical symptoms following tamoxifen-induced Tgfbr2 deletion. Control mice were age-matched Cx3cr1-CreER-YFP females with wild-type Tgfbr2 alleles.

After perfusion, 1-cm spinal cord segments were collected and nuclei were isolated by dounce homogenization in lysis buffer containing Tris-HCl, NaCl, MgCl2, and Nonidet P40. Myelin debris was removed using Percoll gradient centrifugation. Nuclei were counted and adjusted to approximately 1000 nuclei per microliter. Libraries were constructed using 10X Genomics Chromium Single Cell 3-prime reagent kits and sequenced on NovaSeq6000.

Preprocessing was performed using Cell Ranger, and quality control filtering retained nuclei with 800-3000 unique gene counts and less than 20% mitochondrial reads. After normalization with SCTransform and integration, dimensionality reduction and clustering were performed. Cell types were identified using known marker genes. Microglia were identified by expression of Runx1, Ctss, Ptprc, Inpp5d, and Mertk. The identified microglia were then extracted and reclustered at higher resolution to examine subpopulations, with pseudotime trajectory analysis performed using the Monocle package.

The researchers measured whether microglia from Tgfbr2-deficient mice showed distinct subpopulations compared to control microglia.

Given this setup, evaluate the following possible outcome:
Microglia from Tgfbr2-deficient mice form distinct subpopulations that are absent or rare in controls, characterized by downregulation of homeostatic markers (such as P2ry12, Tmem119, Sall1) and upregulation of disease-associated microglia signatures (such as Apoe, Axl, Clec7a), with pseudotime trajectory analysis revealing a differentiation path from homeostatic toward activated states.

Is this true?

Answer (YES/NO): NO